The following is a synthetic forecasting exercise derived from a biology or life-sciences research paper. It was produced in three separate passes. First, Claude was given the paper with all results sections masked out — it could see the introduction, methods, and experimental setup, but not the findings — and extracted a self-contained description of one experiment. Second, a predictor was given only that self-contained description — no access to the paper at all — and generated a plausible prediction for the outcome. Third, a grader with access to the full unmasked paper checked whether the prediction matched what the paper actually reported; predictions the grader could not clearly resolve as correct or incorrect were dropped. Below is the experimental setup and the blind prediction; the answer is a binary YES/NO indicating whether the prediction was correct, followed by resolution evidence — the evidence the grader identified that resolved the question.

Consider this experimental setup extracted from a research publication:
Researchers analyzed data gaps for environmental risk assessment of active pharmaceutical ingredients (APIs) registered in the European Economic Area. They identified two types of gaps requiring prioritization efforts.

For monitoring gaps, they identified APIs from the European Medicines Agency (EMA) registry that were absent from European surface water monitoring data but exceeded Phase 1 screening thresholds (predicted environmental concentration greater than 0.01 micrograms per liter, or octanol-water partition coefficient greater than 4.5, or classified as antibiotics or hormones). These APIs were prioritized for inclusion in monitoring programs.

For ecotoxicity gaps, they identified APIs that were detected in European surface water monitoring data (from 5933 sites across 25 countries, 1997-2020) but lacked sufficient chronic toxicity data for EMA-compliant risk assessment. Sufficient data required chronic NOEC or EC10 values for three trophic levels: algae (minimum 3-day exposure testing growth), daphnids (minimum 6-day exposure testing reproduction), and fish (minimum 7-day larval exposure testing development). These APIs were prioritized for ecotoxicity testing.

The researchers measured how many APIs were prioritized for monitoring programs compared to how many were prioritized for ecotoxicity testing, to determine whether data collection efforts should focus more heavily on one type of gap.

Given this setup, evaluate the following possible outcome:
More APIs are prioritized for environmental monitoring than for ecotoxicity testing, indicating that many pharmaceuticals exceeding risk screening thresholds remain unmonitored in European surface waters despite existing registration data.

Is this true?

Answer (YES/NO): NO